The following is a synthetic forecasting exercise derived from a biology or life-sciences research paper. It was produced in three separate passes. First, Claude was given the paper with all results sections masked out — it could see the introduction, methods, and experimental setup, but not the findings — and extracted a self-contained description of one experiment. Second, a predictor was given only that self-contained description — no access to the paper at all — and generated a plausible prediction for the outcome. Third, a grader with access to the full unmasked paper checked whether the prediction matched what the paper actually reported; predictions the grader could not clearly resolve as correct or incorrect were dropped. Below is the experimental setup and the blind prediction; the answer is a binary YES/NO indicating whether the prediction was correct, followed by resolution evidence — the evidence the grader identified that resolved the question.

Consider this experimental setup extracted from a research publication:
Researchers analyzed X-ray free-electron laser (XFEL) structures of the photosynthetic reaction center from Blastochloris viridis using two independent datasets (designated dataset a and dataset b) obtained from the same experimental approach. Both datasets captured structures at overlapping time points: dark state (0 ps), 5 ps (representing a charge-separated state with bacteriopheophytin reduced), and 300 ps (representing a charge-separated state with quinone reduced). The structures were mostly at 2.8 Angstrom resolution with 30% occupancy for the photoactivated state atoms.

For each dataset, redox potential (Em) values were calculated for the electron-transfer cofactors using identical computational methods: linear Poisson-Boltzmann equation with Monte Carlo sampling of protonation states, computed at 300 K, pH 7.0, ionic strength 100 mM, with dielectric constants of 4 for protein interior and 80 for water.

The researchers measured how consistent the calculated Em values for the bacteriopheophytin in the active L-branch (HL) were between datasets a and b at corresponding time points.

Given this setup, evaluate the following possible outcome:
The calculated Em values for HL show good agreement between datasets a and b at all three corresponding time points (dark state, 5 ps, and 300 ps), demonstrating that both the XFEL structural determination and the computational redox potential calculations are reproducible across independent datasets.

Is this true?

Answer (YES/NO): NO